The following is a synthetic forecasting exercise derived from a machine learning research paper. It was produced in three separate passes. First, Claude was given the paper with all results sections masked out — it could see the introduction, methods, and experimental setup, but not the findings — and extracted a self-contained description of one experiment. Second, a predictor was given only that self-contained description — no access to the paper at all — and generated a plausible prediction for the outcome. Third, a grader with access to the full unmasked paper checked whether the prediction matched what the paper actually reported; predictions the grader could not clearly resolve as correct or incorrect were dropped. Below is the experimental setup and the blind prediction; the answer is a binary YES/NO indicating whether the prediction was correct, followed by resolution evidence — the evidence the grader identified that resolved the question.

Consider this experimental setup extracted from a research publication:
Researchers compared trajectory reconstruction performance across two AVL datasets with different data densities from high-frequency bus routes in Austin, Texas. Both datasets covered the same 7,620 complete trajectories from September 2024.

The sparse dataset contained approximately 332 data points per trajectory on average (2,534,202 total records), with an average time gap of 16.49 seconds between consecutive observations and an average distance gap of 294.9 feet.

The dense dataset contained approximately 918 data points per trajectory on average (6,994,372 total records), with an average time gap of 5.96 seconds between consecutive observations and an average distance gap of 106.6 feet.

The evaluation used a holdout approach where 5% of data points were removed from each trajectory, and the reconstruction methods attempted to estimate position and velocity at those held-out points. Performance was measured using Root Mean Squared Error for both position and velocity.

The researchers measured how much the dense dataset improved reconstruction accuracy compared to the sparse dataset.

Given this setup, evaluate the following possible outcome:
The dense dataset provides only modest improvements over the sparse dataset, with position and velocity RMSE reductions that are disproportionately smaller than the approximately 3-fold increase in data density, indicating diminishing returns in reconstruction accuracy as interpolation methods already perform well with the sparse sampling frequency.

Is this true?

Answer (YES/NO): NO